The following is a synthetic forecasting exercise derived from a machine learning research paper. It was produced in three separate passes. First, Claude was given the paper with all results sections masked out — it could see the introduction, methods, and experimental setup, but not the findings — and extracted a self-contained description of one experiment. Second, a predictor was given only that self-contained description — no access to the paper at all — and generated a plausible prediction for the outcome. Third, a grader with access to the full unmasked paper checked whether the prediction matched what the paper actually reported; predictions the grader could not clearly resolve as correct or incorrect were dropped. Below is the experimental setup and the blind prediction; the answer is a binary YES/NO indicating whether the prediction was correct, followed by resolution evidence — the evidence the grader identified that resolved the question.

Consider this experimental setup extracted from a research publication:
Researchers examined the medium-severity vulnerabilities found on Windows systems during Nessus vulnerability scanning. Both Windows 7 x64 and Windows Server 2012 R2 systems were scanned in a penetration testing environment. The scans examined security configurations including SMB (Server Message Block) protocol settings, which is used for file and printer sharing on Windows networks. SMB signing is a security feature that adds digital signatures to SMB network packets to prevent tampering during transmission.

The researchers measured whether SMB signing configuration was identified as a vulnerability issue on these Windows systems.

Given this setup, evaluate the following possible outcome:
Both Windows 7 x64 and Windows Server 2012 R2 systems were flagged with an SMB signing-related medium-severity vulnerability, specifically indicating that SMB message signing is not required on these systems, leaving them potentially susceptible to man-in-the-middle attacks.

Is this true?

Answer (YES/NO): YES